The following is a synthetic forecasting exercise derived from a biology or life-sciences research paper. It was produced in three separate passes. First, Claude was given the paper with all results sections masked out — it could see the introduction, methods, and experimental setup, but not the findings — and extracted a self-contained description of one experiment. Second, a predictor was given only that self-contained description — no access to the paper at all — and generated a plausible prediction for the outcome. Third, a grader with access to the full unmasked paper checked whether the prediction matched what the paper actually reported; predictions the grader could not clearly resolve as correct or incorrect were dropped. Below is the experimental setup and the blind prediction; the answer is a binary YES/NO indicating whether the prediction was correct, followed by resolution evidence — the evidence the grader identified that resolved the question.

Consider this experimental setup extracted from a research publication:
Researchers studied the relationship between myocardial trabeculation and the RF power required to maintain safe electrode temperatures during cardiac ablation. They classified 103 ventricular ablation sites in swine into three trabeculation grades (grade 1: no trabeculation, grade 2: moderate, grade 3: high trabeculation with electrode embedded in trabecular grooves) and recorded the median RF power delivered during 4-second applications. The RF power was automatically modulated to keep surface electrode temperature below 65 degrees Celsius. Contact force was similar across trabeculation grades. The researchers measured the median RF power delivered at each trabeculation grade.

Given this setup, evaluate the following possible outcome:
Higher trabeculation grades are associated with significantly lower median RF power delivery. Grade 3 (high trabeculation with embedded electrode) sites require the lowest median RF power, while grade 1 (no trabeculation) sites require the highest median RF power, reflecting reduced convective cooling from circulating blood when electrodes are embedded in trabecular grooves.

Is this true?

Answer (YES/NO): YES